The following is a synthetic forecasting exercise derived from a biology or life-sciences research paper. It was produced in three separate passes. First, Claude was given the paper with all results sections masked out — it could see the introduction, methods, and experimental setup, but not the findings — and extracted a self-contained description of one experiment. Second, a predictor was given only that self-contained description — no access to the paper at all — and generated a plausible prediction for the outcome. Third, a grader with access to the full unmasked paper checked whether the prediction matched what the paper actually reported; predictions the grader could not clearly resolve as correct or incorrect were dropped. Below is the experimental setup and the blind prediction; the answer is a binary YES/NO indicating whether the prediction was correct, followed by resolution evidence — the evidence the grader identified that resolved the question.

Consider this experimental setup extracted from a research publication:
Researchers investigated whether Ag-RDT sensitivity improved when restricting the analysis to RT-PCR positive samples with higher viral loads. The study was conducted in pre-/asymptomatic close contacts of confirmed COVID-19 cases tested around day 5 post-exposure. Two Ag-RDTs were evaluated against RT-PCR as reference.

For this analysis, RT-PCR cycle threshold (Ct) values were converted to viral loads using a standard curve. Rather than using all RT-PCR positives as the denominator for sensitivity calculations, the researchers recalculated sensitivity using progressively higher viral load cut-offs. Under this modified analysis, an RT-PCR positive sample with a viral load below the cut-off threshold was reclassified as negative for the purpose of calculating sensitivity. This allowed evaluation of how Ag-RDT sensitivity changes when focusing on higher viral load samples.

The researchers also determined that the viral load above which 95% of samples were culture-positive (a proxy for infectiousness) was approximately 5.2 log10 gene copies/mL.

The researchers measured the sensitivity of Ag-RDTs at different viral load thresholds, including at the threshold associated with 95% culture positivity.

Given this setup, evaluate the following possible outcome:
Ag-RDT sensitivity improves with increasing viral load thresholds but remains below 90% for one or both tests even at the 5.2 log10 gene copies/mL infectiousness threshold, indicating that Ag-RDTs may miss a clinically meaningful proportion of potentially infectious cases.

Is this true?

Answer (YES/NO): YES